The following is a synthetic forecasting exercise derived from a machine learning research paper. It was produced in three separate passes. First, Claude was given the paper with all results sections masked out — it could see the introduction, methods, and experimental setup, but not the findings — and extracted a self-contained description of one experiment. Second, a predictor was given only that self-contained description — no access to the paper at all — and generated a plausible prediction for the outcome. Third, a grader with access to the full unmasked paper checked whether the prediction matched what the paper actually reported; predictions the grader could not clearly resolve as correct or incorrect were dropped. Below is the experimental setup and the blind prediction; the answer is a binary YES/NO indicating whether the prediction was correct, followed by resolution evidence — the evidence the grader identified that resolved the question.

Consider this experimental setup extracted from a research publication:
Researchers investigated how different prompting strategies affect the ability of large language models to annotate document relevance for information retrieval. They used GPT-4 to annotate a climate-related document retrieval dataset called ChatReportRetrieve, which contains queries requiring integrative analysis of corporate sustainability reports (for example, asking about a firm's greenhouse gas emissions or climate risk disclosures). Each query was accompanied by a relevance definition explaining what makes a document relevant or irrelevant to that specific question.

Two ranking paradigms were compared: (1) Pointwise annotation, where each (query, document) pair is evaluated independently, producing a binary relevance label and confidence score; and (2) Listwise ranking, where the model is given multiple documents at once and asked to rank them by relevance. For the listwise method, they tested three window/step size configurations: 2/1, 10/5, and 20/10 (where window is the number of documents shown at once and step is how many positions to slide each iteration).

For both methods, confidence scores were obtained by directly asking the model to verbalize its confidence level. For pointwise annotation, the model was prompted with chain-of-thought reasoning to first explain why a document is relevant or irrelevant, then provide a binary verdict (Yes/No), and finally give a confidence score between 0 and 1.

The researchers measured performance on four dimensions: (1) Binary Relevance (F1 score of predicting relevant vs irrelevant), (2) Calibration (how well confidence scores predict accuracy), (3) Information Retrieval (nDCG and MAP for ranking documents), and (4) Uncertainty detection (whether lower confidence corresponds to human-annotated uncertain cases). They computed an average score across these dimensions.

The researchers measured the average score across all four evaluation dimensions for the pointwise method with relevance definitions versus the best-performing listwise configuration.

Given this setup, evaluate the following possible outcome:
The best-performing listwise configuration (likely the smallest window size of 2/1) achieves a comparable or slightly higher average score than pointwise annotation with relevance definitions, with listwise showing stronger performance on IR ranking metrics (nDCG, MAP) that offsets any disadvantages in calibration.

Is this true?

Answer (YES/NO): NO